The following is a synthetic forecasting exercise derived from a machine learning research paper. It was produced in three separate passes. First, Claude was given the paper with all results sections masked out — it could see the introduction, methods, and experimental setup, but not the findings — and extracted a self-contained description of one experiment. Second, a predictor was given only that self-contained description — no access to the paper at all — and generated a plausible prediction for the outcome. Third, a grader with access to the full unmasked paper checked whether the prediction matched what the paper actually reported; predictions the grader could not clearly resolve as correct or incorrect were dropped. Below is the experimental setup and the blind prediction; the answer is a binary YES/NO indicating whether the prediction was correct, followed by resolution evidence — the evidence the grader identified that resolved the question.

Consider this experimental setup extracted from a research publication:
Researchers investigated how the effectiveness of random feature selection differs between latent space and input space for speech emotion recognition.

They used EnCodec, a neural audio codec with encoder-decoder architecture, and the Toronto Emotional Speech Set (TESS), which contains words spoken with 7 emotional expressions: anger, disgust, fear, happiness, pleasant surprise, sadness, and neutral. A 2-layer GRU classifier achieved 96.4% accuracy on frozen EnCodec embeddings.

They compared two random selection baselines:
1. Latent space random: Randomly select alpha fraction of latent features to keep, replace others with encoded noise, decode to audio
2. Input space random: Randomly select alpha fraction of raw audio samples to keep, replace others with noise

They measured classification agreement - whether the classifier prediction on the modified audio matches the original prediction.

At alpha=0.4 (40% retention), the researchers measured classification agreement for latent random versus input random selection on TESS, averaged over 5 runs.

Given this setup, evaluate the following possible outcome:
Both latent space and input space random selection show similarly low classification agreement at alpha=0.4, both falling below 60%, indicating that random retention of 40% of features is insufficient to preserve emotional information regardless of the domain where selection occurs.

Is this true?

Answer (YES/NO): NO